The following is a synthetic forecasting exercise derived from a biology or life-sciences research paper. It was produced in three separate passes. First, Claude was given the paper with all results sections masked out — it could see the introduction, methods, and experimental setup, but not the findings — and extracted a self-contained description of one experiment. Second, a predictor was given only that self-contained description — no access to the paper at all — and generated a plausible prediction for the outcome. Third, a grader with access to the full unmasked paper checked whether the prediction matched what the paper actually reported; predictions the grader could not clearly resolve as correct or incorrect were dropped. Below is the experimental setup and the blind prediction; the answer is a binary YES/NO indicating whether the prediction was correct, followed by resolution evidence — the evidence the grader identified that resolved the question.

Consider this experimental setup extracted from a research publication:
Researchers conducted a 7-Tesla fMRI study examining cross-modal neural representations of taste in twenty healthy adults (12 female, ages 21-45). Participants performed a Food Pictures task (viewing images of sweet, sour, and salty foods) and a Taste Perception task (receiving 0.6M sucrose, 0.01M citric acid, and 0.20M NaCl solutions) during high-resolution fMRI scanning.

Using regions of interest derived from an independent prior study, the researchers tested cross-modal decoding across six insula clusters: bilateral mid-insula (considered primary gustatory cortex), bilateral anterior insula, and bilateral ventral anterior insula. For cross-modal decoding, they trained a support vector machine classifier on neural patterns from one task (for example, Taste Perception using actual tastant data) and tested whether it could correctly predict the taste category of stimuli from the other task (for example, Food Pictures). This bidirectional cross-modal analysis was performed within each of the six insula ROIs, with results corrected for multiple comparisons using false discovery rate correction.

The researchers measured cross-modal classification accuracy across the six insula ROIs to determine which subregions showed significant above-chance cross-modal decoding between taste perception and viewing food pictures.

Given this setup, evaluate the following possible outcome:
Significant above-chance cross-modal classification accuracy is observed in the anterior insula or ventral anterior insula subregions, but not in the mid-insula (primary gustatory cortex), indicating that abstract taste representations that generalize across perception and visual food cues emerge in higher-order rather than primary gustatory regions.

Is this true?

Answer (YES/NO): NO